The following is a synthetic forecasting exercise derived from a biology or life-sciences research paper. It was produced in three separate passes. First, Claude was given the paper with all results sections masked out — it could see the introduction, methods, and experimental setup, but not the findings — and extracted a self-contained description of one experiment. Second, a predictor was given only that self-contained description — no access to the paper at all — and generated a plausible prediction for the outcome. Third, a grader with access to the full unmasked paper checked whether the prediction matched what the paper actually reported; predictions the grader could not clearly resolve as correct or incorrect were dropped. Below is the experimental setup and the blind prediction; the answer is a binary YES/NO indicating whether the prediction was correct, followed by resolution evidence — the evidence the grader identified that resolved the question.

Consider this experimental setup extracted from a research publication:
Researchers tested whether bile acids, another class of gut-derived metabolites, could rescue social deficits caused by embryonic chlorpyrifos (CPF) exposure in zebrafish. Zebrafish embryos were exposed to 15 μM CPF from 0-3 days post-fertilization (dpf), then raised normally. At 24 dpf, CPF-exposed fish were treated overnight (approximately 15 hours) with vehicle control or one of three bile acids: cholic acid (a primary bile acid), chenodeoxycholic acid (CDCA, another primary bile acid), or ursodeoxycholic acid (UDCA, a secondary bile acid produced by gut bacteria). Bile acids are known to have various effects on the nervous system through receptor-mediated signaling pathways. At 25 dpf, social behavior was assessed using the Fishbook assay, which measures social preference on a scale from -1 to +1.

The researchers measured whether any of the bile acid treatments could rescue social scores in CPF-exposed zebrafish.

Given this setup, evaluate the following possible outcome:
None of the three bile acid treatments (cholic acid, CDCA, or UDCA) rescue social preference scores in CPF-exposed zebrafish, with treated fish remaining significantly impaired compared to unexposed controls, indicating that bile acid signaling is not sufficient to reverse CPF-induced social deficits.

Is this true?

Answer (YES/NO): YES